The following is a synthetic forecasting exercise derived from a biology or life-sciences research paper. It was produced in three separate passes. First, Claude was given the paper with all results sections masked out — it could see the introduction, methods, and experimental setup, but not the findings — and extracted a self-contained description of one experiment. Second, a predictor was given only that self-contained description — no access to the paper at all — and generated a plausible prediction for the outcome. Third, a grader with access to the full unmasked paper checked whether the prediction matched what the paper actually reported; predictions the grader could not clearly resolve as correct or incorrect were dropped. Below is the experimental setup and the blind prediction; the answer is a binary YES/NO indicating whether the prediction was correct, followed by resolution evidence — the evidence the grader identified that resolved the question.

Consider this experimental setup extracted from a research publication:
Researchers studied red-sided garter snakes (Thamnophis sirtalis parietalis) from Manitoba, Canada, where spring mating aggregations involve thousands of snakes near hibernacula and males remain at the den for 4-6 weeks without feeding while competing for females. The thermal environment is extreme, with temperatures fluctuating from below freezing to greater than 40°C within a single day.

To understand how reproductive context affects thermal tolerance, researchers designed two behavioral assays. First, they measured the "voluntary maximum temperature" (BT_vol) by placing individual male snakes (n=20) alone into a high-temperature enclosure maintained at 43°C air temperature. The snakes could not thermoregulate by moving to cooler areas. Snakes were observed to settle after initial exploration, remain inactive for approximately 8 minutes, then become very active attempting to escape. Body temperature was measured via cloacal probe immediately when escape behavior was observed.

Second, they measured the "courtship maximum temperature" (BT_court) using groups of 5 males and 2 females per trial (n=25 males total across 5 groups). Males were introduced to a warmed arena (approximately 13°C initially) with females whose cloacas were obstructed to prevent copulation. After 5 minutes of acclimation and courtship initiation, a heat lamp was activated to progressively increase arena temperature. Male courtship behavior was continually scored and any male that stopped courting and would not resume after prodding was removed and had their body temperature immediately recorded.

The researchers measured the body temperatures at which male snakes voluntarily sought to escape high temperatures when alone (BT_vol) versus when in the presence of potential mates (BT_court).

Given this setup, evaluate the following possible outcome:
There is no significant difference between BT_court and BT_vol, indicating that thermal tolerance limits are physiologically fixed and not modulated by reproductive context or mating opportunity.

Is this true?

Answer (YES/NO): NO